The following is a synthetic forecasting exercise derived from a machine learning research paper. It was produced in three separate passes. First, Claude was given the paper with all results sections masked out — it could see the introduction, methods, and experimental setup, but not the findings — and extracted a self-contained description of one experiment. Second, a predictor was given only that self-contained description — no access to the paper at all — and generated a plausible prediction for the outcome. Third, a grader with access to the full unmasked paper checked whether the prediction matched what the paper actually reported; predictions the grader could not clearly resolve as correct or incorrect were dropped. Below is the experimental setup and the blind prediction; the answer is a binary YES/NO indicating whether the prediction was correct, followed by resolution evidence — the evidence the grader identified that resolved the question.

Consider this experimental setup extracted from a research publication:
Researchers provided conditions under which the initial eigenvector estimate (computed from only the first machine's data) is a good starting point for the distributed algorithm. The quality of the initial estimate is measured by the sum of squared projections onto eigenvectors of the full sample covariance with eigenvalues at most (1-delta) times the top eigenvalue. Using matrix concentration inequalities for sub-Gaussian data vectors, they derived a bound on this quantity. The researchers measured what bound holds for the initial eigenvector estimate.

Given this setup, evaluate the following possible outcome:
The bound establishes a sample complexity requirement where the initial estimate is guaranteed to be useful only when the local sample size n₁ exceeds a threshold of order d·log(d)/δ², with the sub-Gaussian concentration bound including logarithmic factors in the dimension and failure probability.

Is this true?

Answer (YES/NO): NO